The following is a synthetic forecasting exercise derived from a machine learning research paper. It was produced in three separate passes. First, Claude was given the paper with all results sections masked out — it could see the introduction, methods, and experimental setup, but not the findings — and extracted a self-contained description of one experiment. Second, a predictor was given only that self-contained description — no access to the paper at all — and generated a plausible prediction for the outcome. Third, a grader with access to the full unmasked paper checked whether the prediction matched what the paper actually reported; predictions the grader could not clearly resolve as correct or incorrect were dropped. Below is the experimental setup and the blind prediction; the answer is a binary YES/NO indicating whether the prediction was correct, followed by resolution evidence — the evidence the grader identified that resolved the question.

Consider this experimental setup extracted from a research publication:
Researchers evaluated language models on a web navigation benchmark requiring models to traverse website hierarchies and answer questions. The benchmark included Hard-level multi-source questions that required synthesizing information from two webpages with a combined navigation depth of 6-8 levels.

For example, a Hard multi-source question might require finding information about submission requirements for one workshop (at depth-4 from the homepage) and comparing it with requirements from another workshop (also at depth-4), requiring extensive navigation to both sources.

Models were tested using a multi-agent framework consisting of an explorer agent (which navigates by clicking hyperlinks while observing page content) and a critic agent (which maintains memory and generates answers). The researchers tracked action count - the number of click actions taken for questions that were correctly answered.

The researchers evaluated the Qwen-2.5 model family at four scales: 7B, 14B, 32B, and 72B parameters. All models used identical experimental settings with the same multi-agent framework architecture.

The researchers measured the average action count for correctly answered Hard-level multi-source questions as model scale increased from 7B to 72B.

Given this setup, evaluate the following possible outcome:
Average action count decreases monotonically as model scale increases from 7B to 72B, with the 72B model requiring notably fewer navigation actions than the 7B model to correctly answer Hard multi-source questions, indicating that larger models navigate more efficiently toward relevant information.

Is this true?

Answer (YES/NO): NO